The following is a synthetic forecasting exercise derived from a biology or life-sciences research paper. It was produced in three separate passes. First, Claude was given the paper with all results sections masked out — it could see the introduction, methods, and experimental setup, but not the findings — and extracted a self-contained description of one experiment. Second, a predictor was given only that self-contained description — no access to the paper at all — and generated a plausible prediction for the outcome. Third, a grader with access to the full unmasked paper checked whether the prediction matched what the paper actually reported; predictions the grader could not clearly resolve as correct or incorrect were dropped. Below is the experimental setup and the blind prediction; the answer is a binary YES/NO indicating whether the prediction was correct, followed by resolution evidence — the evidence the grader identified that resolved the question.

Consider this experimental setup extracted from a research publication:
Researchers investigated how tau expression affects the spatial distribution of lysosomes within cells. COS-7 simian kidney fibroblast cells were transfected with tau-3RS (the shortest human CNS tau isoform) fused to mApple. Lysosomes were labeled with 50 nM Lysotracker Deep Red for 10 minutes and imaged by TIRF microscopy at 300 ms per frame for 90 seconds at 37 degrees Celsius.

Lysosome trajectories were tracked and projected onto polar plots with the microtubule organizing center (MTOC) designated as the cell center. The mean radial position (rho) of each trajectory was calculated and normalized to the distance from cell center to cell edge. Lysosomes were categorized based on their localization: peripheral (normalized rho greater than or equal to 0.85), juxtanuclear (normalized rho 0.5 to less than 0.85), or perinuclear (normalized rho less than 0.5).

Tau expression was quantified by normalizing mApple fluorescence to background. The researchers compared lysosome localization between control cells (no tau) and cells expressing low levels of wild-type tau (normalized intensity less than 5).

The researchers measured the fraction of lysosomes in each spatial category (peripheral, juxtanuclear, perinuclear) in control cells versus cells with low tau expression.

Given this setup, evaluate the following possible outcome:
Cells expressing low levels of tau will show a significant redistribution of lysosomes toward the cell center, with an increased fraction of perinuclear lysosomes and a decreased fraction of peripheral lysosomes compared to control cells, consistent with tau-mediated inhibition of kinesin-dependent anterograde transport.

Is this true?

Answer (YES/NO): NO